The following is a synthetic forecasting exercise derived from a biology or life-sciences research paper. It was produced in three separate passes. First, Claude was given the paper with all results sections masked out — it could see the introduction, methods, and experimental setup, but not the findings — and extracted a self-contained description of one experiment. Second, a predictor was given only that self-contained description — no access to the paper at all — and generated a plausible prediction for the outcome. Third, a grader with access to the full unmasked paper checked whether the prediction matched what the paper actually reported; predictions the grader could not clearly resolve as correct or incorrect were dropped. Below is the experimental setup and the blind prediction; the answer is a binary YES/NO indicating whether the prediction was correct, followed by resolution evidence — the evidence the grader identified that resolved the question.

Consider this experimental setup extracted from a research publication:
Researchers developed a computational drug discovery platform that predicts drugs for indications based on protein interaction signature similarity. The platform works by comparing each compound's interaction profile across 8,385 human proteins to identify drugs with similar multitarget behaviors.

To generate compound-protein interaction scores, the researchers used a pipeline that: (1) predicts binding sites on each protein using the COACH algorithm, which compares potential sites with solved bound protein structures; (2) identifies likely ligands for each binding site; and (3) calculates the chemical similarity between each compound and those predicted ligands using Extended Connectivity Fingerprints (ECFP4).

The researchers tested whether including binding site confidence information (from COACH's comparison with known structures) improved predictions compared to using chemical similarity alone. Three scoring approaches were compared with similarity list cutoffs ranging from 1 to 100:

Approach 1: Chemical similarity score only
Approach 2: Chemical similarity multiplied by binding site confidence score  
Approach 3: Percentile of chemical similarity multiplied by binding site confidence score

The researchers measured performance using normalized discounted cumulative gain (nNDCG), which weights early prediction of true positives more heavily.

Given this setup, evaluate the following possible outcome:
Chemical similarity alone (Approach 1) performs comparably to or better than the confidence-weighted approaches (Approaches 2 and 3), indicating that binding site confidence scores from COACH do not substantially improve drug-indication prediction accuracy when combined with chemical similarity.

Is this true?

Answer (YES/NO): NO